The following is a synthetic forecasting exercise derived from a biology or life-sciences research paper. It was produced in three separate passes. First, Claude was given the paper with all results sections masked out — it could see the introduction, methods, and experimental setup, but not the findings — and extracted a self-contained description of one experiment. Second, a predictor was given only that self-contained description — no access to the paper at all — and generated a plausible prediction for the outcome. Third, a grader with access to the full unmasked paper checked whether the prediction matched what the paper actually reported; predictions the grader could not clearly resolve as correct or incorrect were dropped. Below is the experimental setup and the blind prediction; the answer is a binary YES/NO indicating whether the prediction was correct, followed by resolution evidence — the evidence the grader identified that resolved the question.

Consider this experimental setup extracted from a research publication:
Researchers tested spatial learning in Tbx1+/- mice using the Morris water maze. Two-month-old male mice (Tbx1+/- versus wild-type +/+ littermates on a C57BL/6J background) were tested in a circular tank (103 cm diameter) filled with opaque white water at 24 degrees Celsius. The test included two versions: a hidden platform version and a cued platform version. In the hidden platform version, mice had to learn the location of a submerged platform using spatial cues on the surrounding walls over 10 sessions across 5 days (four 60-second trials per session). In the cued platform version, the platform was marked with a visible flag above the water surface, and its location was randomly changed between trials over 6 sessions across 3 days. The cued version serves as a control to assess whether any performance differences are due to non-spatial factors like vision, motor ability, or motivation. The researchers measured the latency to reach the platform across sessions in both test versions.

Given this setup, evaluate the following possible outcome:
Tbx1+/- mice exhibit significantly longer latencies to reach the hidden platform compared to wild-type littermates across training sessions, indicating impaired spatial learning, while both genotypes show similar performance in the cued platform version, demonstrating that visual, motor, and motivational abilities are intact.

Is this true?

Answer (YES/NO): YES